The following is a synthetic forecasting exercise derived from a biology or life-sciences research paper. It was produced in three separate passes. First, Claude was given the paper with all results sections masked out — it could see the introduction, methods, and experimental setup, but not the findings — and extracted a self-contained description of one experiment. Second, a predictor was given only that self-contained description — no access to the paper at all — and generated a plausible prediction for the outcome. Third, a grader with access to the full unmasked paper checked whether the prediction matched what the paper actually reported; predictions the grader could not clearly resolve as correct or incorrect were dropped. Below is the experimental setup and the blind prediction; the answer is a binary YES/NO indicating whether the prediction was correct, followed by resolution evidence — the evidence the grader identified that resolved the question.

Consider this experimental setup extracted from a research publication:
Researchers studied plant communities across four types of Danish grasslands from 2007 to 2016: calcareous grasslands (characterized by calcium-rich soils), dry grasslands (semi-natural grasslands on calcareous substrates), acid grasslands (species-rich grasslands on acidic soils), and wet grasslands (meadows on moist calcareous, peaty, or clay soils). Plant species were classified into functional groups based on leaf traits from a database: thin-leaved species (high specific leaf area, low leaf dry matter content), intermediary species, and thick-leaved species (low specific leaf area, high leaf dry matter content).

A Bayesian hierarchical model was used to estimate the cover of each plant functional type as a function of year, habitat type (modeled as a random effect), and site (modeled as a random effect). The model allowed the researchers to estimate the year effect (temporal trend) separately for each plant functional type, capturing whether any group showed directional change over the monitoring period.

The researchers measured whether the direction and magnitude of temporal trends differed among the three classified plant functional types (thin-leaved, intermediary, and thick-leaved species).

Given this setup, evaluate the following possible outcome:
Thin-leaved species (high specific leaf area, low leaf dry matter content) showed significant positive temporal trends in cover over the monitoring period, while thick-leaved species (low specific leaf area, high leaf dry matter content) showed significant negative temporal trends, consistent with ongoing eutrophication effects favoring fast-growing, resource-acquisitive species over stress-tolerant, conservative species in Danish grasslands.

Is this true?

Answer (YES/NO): NO